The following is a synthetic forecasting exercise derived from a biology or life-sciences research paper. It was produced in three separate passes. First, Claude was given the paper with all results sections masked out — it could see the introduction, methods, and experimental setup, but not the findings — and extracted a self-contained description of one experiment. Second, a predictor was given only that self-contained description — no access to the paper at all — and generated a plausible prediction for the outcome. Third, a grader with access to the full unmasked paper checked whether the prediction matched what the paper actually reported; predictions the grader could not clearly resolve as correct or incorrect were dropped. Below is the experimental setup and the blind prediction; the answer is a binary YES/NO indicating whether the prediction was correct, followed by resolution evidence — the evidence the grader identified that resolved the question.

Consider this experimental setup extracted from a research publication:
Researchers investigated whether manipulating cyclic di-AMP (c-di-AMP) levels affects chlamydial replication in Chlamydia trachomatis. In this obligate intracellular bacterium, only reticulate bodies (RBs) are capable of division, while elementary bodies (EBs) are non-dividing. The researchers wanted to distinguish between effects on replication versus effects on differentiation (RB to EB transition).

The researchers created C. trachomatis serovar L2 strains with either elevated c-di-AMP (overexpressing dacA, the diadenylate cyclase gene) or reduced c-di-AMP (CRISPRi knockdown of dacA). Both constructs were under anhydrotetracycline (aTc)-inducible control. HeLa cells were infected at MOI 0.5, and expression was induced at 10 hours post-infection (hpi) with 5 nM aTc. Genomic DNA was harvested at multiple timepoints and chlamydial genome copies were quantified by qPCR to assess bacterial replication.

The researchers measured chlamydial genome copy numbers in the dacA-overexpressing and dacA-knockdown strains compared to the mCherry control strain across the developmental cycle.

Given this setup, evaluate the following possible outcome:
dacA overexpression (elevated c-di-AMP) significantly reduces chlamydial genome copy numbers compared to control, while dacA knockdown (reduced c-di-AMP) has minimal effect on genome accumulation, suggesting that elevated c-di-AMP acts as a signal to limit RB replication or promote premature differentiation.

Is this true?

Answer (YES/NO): YES